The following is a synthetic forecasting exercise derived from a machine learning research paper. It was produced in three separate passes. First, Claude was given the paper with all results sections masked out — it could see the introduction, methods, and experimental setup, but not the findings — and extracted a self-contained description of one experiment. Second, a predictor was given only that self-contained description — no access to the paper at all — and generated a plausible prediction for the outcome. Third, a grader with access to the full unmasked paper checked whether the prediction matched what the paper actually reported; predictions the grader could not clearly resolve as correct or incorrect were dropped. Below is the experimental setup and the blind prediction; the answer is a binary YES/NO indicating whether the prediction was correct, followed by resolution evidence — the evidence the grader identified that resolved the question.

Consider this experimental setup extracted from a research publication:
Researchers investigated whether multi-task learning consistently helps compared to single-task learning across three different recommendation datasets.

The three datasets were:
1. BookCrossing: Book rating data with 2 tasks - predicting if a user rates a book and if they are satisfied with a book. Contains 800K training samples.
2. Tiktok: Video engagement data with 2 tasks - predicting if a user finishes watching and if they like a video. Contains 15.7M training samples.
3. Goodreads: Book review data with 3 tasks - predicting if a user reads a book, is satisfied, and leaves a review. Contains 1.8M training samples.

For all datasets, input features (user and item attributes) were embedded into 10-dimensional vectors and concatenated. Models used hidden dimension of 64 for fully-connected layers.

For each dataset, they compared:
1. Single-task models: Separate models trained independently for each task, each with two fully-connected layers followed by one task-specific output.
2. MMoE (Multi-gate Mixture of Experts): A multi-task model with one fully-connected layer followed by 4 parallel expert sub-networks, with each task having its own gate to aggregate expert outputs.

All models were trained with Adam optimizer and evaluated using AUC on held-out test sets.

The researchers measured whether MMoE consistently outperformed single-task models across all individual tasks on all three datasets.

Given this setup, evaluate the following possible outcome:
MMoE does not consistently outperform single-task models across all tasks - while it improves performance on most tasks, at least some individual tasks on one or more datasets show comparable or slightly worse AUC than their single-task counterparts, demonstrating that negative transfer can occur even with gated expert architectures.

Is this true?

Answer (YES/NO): YES